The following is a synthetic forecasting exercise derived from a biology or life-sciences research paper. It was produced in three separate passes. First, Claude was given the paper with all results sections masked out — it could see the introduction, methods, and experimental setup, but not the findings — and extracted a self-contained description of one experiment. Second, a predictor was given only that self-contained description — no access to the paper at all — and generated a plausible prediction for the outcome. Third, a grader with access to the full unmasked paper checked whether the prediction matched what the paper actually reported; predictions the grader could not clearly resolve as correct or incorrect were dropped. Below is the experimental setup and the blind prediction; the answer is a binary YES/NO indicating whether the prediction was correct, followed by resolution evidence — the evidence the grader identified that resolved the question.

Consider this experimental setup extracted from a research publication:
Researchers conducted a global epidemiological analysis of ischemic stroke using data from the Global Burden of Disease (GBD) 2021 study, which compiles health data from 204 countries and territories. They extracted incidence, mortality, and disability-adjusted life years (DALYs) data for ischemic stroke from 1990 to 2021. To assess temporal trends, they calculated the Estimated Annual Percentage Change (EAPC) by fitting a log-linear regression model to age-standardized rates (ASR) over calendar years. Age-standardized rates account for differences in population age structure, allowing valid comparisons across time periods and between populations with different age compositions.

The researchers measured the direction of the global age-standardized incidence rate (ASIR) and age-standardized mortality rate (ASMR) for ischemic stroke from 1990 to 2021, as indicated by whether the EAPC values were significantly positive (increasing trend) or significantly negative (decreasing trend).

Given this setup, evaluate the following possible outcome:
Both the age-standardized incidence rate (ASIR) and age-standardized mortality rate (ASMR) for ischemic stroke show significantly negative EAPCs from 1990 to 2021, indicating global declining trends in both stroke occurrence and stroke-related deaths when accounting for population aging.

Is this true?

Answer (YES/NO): YES